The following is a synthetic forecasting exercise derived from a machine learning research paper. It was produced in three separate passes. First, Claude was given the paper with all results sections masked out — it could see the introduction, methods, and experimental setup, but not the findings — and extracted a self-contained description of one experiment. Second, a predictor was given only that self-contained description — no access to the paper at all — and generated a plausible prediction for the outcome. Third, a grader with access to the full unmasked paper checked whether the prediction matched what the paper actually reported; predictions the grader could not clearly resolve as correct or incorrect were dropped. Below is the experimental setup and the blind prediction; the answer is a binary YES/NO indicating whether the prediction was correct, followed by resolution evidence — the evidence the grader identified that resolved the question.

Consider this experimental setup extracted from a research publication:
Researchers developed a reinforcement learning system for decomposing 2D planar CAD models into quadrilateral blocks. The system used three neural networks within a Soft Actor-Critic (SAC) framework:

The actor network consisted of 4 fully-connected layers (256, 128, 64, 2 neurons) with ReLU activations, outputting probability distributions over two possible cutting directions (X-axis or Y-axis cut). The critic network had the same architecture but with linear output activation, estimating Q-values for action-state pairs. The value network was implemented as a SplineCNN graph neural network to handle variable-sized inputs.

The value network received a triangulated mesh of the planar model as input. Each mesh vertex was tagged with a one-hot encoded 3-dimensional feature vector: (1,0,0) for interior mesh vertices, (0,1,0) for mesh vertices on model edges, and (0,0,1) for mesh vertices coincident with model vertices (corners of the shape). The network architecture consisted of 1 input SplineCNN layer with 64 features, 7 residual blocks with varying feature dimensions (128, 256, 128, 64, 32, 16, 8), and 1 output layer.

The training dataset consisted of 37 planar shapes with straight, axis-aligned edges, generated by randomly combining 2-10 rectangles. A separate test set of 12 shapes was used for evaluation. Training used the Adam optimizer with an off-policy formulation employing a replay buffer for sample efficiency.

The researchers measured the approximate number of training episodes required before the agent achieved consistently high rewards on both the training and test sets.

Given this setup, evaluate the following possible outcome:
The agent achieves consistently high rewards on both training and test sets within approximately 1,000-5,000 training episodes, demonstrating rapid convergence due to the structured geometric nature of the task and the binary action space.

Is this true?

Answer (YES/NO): YES